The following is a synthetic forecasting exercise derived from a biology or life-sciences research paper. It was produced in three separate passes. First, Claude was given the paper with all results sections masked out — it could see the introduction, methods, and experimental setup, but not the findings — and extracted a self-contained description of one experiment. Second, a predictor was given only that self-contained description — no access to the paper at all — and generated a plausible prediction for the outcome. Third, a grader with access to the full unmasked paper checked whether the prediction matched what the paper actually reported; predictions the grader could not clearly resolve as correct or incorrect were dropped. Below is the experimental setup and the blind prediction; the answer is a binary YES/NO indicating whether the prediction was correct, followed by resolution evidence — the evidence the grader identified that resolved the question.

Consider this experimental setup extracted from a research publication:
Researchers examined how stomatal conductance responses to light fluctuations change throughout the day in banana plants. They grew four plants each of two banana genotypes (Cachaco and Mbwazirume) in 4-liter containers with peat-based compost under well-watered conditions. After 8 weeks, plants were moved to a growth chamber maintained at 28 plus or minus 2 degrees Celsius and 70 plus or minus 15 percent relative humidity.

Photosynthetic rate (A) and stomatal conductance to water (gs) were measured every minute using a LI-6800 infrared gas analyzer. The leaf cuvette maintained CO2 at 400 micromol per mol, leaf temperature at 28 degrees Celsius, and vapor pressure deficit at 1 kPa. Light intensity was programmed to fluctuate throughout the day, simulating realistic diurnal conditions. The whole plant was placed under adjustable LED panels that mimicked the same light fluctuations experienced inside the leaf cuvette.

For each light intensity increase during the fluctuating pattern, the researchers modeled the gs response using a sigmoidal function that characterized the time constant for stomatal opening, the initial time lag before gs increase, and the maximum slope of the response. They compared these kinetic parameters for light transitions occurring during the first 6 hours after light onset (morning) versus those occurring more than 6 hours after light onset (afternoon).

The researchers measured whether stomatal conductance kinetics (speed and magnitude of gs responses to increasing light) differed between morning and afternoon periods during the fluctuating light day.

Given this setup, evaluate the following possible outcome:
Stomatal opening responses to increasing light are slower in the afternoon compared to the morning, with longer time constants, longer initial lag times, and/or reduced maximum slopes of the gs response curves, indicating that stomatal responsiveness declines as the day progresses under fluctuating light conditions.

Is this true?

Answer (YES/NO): YES